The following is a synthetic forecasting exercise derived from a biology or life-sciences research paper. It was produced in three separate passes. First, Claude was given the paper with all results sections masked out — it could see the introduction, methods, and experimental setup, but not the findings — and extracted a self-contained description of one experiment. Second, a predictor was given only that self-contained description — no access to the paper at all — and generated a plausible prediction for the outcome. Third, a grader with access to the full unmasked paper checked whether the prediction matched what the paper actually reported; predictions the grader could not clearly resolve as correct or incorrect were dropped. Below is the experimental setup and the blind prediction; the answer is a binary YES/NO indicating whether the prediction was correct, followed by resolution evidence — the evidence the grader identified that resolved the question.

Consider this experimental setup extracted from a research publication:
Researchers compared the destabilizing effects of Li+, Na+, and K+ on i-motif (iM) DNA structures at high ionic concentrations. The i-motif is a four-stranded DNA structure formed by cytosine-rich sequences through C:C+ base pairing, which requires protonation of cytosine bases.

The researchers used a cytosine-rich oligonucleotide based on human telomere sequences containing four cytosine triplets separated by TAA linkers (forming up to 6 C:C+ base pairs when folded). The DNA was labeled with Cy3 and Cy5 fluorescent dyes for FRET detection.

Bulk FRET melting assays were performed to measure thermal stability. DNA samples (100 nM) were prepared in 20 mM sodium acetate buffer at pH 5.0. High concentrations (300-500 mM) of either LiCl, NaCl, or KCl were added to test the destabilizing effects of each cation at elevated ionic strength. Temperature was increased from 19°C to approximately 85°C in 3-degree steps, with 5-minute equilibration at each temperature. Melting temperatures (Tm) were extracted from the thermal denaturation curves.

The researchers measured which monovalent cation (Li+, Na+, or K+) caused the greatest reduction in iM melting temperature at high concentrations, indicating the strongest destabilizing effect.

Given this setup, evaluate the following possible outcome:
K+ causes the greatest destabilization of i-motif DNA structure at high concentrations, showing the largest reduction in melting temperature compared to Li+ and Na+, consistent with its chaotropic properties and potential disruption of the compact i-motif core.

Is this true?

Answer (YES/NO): NO